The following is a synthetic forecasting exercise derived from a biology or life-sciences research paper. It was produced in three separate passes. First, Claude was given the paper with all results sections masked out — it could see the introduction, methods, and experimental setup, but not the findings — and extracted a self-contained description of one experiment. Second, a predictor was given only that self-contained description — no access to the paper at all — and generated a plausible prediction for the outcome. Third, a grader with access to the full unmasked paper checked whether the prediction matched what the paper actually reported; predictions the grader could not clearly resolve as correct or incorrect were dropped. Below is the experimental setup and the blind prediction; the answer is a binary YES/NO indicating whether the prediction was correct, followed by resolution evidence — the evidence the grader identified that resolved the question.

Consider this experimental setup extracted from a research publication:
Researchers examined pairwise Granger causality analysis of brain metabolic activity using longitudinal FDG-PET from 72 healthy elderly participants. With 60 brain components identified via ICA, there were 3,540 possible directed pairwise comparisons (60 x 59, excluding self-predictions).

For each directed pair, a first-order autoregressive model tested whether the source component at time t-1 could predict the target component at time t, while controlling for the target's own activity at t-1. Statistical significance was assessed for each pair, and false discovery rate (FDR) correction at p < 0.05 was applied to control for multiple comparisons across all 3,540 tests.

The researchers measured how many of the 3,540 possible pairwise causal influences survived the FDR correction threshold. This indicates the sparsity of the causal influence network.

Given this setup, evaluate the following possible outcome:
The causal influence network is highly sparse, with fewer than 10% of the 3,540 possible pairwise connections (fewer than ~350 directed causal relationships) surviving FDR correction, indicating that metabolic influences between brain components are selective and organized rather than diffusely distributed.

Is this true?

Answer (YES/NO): YES